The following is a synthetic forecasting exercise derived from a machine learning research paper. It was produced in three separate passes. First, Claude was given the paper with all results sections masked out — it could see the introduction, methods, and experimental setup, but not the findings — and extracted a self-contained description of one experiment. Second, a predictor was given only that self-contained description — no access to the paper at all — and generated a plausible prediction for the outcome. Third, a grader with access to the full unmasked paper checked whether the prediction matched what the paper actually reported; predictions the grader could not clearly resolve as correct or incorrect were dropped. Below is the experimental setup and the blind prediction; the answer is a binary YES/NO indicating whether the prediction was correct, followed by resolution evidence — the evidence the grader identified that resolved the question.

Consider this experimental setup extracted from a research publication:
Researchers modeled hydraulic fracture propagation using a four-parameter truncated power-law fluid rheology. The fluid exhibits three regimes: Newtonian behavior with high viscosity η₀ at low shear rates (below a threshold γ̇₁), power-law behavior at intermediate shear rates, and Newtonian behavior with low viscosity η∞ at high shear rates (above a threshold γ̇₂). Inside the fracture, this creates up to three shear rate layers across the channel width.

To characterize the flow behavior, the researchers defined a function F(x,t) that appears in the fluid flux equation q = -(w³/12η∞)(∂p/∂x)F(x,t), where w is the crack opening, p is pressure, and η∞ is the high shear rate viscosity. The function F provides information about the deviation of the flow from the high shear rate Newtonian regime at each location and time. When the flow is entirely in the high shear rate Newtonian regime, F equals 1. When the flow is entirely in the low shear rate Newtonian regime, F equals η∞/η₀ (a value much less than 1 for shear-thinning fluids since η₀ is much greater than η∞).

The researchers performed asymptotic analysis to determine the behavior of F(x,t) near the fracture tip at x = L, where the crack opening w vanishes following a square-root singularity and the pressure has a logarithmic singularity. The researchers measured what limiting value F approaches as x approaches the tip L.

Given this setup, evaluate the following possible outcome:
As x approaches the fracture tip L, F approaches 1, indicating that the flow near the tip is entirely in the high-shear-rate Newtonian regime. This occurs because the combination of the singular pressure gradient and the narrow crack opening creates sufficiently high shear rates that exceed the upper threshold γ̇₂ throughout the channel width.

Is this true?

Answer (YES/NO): YES